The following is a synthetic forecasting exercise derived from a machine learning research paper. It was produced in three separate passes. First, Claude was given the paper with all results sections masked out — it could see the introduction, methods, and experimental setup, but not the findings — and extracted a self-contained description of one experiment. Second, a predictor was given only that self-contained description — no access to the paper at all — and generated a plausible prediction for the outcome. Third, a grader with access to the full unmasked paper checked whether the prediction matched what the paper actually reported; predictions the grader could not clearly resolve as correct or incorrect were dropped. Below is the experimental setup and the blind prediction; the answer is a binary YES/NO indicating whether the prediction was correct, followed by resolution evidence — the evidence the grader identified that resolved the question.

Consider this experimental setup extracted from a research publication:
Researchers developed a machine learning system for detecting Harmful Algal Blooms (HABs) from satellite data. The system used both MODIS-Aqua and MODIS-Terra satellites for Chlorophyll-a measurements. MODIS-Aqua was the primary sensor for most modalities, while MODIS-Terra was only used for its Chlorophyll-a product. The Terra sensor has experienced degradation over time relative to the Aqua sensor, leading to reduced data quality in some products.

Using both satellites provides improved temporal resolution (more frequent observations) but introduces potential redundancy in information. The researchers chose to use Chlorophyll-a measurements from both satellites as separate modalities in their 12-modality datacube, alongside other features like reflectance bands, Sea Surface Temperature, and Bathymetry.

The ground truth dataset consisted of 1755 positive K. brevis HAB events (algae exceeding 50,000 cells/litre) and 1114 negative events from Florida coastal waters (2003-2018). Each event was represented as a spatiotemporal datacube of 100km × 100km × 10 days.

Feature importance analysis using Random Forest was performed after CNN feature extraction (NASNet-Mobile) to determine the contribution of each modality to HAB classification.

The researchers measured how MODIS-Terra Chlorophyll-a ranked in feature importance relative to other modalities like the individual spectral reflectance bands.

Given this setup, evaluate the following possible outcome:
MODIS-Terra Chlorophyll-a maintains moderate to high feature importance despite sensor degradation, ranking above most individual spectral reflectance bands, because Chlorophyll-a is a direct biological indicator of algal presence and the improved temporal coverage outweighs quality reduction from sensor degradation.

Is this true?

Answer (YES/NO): YES